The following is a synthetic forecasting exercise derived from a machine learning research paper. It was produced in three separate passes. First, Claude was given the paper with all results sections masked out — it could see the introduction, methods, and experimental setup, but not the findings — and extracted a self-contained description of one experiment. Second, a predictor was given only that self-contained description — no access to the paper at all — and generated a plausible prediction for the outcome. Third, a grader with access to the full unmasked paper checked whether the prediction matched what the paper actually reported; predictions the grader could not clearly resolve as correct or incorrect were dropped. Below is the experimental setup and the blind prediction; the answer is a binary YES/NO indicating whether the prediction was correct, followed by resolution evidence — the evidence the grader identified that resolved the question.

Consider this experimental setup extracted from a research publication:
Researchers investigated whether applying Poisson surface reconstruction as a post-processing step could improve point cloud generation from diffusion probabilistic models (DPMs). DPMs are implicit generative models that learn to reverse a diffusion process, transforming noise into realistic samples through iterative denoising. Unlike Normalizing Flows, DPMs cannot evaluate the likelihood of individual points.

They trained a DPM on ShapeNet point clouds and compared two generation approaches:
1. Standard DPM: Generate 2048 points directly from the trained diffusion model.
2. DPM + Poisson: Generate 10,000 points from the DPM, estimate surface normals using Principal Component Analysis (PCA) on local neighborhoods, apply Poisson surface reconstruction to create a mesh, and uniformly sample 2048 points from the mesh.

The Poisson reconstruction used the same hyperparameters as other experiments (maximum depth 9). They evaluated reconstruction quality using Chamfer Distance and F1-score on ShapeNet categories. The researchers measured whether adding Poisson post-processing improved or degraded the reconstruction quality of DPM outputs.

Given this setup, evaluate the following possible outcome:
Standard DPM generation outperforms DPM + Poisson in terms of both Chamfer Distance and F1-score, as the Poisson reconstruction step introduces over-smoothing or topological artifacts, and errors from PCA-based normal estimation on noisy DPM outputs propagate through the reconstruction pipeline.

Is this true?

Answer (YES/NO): YES